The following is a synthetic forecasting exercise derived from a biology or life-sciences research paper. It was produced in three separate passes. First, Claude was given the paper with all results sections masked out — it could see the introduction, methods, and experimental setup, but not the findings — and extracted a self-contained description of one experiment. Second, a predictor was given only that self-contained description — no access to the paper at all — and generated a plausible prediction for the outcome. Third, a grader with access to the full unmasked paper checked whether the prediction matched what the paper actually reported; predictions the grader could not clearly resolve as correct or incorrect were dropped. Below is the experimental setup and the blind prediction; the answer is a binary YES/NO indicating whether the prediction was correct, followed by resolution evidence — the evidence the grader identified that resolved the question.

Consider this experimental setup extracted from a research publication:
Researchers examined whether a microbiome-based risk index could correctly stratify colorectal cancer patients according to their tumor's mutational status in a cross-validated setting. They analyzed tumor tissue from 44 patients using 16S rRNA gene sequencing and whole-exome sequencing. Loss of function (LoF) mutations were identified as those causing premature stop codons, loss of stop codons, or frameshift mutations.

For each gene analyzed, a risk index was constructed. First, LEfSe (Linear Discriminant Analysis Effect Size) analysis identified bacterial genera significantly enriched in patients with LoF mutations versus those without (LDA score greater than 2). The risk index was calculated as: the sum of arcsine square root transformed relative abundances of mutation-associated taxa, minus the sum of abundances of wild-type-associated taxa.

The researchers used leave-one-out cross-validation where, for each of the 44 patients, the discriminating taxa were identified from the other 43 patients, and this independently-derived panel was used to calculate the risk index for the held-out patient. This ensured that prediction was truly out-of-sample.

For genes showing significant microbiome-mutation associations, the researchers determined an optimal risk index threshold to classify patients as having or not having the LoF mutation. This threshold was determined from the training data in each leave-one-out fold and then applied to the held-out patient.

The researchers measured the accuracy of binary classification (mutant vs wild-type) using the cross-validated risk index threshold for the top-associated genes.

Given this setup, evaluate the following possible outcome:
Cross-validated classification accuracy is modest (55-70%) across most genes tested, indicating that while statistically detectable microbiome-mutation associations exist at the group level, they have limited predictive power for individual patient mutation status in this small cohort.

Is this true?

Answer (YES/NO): NO